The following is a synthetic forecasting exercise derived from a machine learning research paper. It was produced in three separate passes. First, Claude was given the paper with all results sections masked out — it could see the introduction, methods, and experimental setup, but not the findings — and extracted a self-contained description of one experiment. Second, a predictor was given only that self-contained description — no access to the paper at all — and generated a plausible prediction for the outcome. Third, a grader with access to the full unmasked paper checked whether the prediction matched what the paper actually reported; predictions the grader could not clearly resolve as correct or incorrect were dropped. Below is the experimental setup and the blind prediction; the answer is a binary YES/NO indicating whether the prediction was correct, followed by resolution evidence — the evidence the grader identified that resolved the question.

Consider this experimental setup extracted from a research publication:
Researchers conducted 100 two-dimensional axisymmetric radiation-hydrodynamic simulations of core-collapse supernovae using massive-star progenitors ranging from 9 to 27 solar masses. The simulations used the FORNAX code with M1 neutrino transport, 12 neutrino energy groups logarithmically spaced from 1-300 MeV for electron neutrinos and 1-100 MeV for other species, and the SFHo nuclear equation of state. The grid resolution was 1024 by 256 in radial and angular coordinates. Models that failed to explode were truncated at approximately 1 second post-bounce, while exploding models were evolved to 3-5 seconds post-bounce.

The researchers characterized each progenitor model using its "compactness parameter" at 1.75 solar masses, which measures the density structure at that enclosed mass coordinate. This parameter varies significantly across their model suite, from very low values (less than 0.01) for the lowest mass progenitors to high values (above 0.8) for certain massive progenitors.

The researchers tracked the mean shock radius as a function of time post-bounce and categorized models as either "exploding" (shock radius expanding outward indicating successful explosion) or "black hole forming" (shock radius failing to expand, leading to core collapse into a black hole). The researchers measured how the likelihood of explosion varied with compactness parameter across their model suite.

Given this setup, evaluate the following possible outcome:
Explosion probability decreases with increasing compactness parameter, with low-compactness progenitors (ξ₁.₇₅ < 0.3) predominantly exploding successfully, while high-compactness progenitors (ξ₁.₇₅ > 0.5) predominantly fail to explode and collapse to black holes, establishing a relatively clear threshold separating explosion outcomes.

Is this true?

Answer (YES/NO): NO